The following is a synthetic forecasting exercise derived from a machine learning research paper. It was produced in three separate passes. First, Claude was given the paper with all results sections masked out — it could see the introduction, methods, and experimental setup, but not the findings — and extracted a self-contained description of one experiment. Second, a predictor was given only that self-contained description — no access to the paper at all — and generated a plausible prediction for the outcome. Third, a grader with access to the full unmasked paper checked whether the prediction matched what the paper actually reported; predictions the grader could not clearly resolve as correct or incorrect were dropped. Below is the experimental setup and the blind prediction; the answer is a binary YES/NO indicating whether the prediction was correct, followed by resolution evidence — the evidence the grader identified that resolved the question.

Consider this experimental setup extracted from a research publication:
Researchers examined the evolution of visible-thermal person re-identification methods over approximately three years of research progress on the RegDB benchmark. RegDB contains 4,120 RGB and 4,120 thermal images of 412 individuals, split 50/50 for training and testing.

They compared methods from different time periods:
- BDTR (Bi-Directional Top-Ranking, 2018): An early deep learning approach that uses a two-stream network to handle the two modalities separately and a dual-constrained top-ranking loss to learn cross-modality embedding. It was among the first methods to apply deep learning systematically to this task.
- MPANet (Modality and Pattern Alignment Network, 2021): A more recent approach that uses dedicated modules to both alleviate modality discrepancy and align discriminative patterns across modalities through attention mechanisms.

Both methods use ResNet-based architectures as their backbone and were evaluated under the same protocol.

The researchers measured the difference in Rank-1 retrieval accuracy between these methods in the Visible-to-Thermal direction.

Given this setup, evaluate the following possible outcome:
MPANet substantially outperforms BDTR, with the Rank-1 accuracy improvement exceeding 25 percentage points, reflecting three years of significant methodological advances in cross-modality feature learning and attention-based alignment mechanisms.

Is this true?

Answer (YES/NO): YES